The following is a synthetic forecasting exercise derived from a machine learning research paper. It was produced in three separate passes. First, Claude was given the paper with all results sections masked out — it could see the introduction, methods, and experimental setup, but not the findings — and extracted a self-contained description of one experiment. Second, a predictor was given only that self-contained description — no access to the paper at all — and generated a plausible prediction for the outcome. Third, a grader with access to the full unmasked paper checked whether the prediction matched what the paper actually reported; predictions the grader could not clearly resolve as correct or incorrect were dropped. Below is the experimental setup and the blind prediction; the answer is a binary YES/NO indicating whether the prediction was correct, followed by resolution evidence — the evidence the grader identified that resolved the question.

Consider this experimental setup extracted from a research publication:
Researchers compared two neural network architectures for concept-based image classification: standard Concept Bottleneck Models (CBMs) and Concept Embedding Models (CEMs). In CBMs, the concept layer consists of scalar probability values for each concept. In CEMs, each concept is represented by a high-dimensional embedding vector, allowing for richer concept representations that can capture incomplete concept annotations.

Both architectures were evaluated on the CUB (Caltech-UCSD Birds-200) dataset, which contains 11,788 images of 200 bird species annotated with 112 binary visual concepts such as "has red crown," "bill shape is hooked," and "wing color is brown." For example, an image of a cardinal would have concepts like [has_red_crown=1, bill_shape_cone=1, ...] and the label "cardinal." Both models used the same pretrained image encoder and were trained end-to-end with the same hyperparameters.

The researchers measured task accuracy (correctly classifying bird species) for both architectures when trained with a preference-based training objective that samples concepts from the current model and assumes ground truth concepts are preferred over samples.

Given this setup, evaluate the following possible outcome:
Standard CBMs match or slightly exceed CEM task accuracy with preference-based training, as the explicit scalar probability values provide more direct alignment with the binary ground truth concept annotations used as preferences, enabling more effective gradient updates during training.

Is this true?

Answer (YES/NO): NO